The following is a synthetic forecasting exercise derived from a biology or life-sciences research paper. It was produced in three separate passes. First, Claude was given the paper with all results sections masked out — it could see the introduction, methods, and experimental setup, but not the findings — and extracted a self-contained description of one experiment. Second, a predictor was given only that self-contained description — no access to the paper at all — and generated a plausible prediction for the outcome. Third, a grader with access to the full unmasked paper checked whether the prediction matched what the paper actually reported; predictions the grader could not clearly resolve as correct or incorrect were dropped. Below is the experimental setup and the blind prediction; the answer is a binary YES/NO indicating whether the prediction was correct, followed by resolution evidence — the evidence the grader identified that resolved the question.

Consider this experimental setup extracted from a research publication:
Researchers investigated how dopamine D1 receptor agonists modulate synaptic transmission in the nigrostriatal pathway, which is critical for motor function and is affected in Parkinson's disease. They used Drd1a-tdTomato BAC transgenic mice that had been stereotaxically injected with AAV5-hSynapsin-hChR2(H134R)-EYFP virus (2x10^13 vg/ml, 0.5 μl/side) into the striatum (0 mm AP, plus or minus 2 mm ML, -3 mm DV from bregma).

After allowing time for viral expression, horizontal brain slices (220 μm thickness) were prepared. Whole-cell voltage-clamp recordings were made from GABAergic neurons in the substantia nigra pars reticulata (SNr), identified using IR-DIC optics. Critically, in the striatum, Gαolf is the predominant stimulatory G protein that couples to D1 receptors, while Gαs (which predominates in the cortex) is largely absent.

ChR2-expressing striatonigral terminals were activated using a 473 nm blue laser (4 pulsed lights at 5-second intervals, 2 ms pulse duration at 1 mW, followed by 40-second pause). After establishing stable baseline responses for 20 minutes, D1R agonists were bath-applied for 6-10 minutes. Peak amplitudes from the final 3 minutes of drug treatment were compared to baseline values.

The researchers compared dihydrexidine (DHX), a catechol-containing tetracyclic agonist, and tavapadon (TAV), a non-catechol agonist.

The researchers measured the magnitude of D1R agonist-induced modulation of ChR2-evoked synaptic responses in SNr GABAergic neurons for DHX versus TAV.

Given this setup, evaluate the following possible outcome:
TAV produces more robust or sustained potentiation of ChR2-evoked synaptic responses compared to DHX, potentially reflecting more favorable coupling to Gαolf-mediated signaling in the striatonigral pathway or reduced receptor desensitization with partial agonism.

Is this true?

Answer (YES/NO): YES